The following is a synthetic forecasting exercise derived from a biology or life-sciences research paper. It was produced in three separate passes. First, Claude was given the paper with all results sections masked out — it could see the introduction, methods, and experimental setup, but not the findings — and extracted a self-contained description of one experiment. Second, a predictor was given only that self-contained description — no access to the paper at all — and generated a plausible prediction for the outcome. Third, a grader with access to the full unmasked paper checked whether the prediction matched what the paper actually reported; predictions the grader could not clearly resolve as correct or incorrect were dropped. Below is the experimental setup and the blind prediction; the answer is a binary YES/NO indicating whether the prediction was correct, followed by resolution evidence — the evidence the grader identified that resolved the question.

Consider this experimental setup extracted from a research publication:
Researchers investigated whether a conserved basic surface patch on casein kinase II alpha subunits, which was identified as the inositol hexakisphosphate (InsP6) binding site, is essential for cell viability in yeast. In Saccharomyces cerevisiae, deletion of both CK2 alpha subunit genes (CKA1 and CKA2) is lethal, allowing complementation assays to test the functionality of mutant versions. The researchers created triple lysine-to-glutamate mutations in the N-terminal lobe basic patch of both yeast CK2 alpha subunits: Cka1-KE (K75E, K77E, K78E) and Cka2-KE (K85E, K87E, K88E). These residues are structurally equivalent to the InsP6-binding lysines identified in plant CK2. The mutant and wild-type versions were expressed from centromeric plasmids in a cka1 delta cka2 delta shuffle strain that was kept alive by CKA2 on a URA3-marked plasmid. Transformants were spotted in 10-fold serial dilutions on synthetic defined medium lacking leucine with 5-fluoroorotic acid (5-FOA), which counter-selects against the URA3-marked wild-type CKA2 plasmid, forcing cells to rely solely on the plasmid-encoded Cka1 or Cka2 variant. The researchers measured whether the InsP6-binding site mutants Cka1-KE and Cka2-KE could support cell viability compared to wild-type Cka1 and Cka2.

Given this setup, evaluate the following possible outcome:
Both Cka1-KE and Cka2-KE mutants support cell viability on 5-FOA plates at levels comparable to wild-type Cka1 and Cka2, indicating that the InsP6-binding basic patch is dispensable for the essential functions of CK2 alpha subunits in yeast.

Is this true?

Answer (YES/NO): NO